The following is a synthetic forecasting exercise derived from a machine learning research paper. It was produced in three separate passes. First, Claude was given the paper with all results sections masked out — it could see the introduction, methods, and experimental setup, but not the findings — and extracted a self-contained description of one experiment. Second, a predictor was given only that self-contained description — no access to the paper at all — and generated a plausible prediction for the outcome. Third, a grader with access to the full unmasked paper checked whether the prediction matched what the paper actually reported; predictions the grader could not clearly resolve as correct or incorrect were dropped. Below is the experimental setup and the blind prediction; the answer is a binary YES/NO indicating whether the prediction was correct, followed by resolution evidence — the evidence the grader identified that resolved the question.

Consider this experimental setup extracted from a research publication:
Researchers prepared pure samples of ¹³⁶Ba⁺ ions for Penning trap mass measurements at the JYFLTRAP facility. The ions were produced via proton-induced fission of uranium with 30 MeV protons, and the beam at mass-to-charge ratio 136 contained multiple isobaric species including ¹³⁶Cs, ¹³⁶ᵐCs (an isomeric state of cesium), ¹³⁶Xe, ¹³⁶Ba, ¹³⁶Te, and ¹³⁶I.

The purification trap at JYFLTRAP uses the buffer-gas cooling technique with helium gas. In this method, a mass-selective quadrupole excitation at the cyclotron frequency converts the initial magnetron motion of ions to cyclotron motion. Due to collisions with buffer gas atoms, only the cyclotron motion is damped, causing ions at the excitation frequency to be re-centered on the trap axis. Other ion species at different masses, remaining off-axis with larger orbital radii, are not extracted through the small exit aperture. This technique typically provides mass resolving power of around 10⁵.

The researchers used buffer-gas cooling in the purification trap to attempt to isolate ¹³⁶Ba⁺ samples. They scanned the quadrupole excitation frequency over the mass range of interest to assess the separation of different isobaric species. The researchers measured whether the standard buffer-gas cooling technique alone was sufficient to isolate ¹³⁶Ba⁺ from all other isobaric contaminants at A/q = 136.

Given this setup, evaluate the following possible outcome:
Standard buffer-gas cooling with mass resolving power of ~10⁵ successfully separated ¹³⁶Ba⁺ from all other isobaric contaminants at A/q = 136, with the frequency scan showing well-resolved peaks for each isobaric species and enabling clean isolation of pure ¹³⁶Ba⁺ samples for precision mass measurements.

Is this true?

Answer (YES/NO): NO